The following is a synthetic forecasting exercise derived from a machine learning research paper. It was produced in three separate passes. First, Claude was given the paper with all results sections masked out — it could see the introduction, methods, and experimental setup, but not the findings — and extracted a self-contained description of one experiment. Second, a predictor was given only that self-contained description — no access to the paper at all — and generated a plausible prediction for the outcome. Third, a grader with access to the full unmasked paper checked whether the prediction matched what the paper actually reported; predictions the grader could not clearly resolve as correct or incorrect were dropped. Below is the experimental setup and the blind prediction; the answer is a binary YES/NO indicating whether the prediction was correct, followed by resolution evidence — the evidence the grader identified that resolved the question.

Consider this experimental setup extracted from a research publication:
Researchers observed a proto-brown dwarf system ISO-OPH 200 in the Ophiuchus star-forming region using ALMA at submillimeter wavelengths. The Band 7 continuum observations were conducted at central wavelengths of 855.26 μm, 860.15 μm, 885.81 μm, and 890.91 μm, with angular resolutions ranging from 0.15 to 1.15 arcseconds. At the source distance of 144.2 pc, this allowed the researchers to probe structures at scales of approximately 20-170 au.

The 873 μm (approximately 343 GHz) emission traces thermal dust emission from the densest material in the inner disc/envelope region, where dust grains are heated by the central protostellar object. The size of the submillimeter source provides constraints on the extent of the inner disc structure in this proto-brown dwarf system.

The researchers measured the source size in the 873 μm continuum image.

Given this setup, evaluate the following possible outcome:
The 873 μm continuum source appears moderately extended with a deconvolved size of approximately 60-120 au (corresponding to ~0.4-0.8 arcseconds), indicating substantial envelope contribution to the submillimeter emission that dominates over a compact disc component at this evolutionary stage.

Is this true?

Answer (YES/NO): NO